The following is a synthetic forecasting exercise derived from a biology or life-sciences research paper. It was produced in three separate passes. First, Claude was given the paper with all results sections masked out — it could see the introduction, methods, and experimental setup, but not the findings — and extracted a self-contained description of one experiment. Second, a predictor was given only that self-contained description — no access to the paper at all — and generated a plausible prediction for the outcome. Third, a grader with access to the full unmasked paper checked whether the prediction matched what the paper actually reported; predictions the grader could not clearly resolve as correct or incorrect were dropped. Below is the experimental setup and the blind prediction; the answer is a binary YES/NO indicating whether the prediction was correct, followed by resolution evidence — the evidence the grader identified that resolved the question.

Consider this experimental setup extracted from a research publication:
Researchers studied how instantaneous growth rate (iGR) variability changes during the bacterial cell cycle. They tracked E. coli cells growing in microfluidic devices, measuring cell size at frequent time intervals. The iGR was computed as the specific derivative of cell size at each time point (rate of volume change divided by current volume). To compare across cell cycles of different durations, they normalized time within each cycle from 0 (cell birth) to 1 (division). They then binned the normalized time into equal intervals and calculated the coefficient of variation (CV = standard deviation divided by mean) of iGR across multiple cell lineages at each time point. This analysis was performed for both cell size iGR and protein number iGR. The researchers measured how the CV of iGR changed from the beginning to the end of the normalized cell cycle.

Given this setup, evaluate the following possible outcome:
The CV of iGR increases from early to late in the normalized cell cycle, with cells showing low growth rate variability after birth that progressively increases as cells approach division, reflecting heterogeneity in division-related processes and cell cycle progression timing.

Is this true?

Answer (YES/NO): NO